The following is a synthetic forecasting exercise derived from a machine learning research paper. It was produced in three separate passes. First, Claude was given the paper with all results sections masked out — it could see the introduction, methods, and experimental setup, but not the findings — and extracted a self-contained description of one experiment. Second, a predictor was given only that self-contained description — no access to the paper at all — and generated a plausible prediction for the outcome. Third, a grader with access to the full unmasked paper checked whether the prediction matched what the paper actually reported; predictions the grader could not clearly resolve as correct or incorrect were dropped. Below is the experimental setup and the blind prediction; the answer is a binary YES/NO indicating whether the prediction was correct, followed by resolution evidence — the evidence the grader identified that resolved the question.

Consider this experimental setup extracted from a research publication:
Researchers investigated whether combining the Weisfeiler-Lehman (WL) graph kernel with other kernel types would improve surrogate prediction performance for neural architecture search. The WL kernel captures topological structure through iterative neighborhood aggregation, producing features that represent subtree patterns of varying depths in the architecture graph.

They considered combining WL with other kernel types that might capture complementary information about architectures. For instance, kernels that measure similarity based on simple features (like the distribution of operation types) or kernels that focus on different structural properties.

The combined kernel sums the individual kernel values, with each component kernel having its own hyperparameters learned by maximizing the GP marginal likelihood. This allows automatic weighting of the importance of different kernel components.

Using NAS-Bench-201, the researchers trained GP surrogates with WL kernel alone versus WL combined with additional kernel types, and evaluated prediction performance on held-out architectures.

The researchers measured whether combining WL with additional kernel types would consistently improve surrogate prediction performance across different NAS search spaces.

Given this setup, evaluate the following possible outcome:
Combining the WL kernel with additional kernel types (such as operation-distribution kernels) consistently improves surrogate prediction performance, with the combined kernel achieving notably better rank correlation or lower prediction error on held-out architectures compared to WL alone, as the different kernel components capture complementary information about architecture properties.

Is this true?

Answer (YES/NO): NO